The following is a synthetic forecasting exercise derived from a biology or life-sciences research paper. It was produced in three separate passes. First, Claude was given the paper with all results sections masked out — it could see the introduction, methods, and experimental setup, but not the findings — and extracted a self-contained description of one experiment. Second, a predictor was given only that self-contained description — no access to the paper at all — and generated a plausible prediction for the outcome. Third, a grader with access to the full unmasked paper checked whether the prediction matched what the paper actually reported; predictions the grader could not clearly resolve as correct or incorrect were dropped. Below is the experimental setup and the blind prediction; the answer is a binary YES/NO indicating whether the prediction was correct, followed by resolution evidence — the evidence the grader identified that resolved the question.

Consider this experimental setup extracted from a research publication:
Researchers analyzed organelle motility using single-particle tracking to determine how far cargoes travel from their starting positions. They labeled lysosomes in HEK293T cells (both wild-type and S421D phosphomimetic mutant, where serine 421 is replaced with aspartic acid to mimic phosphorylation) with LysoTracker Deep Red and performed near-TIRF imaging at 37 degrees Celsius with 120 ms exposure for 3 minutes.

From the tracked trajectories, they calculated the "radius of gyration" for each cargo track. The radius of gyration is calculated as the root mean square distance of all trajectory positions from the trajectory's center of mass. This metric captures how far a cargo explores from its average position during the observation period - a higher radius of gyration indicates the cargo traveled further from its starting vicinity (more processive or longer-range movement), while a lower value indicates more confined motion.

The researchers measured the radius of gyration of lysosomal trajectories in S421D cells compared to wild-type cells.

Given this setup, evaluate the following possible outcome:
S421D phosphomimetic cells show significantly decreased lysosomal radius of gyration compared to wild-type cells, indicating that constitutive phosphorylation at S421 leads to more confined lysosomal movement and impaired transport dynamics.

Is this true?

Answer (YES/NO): NO